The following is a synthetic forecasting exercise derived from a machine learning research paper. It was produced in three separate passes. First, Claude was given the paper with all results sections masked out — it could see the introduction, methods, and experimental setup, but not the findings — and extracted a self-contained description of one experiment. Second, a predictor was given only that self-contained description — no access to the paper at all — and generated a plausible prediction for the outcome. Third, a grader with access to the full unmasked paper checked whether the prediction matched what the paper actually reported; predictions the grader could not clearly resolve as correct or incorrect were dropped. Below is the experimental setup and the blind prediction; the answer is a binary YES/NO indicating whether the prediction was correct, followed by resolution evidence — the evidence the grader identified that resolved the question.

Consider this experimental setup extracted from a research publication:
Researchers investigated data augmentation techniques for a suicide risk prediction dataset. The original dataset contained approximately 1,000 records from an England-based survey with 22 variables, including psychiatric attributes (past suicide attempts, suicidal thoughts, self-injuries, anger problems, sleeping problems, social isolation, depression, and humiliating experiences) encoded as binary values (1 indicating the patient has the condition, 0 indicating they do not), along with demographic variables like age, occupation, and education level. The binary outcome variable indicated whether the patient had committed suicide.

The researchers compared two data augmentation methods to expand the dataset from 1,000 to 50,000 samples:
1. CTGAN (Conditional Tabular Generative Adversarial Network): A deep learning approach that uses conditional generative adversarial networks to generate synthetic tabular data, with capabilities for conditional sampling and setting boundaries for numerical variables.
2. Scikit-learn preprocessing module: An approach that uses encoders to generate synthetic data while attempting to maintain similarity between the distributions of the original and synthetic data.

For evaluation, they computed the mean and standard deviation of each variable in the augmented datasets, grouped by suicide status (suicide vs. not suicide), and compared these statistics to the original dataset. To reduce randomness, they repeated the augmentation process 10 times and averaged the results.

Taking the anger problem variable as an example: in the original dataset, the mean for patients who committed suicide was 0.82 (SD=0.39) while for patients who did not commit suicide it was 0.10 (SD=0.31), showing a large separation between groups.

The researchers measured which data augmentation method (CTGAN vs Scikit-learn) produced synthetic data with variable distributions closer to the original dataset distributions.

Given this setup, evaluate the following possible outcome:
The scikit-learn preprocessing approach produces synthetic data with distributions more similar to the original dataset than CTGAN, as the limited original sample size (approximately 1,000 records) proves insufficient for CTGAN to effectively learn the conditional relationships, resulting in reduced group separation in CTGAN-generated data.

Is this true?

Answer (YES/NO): NO